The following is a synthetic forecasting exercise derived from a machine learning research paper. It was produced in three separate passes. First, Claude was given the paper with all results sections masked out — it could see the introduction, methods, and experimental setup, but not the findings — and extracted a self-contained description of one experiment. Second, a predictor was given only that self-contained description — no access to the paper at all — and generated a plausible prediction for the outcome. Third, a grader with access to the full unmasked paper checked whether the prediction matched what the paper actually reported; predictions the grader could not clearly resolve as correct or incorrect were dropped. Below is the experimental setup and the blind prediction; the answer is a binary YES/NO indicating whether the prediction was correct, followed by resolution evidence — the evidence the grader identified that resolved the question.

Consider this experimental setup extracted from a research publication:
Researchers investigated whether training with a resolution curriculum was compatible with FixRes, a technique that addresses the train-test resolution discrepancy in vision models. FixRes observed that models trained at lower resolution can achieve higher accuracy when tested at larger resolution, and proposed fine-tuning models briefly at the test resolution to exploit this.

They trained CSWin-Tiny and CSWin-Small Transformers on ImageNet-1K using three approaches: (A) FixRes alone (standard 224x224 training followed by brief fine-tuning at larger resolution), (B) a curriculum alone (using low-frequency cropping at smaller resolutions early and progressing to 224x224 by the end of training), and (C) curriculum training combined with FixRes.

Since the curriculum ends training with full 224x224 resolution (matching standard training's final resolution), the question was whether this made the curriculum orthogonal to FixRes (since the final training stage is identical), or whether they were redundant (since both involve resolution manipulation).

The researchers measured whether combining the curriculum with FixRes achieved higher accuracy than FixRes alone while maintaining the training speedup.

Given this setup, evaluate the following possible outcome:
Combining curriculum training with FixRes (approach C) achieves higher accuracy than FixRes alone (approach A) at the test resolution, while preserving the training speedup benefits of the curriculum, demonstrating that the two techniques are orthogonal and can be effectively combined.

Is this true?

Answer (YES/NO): YES